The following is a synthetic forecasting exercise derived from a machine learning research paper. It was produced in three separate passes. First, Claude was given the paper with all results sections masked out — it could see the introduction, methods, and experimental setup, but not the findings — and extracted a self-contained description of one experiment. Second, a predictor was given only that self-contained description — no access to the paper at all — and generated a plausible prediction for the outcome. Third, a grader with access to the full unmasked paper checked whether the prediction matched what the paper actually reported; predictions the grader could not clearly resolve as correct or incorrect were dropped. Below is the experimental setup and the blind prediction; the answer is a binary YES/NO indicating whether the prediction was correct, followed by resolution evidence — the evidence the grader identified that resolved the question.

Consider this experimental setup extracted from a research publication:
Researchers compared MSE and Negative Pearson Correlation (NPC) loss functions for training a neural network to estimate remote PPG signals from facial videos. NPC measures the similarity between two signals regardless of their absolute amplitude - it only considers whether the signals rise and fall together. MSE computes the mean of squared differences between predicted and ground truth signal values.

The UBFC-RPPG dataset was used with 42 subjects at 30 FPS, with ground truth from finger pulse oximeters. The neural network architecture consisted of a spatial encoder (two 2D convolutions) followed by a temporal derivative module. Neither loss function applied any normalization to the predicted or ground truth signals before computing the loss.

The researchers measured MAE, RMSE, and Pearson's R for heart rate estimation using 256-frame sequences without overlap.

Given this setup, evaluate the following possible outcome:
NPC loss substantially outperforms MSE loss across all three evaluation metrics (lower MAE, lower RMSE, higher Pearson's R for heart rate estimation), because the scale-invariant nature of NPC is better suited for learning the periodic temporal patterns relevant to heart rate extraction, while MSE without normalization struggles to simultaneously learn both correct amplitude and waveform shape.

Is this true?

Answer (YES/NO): NO